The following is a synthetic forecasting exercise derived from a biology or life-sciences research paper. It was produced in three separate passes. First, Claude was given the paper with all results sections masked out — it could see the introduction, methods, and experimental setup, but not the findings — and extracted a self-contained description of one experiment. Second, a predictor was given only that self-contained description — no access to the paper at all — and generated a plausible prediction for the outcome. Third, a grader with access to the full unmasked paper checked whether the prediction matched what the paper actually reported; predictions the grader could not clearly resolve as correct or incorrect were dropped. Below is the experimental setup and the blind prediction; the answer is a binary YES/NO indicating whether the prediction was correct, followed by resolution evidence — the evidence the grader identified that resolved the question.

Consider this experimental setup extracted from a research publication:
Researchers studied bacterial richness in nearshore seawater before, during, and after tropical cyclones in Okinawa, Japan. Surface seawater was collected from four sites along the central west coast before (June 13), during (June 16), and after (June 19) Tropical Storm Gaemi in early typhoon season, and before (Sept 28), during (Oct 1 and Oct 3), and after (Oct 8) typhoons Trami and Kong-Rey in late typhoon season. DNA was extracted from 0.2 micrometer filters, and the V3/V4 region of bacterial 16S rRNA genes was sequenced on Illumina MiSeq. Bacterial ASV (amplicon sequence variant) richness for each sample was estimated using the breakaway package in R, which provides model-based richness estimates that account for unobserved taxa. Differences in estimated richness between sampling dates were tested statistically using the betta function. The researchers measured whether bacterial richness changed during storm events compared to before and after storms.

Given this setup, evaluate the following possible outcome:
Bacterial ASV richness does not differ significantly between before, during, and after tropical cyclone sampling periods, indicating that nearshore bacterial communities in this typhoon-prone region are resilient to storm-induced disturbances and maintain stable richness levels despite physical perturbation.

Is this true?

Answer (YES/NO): NO